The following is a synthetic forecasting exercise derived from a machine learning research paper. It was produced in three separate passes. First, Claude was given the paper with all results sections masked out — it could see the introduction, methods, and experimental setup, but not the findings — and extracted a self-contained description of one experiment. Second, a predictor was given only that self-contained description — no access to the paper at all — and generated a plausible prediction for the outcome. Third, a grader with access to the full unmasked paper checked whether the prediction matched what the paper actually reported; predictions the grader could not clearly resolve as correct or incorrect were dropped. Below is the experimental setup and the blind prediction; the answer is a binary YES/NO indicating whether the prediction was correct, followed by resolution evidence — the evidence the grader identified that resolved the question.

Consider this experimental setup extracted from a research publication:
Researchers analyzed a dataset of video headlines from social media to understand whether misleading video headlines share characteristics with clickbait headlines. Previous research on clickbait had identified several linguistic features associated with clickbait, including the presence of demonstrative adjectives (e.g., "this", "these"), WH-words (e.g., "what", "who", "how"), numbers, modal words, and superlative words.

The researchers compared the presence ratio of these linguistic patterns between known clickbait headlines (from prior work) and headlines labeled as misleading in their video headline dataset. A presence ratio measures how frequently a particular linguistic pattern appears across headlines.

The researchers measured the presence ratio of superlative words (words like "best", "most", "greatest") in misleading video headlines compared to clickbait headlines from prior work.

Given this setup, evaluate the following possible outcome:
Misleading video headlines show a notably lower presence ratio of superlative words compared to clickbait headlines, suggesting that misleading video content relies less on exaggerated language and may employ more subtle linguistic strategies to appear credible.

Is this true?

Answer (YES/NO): YES